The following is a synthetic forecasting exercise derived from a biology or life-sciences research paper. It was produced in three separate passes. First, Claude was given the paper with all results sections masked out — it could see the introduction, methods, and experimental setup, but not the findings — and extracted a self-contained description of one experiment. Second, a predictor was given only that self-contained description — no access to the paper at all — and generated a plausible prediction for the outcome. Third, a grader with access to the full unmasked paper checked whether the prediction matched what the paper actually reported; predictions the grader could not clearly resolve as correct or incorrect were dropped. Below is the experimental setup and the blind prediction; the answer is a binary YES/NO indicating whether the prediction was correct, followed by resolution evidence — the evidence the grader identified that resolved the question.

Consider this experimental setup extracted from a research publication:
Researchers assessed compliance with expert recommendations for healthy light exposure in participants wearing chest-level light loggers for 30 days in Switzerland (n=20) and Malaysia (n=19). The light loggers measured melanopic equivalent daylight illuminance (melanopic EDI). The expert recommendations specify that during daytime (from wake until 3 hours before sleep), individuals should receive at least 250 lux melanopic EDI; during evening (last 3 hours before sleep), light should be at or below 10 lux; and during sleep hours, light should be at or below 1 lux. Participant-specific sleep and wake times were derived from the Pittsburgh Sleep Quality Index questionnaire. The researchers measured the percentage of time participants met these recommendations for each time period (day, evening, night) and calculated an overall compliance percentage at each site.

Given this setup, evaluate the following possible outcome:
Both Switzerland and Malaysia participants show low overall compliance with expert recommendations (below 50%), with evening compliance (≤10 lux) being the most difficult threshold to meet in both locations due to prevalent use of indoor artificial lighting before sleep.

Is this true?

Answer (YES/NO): NO